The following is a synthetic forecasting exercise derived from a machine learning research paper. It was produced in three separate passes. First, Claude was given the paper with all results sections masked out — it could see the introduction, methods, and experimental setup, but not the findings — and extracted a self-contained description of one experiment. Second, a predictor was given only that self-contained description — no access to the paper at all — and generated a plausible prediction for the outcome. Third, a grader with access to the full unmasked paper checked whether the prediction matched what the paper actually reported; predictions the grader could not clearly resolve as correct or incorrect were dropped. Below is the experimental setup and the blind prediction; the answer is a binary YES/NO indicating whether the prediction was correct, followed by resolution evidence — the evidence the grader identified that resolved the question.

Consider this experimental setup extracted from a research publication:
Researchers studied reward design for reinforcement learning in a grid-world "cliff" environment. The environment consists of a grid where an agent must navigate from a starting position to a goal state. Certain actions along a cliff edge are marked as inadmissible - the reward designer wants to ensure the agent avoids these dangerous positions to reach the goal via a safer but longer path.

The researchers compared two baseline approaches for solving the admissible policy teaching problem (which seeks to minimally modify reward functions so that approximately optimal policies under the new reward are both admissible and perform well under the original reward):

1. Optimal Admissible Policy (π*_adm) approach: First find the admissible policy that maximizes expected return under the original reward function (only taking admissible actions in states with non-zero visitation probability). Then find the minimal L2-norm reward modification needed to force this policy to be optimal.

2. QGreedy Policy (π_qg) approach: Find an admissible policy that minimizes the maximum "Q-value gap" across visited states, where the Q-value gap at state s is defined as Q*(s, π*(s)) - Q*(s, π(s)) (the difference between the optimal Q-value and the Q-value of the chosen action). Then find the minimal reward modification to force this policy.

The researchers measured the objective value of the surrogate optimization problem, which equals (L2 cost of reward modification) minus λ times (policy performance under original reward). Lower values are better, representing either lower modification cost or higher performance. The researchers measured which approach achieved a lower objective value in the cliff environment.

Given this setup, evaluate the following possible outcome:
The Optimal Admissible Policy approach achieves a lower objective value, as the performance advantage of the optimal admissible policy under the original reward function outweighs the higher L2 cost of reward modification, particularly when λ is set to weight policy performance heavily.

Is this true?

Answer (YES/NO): YES